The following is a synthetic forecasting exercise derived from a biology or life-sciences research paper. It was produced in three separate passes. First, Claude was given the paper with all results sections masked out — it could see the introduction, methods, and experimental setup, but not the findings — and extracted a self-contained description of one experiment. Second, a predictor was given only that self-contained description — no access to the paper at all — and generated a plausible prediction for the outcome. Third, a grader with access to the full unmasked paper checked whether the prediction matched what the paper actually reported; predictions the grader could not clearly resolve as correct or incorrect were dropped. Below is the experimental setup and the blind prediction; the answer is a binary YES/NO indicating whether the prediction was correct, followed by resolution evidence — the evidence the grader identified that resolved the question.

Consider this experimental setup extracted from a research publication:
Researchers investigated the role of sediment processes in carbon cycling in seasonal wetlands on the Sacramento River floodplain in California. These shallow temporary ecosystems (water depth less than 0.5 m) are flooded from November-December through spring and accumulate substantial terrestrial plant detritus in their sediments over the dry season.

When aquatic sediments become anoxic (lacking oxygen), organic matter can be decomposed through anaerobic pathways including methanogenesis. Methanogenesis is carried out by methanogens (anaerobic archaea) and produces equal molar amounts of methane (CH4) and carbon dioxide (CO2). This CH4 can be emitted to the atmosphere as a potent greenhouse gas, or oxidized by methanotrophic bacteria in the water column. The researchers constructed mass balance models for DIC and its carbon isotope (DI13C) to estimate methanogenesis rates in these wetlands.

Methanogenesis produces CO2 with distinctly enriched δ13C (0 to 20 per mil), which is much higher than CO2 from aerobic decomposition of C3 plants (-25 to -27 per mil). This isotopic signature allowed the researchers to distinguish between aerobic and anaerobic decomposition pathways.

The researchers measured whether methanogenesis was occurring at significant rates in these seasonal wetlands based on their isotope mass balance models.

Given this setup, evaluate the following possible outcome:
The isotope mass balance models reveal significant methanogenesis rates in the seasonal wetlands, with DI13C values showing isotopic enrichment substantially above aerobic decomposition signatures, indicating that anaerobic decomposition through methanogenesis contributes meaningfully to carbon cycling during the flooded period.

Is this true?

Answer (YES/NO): YES